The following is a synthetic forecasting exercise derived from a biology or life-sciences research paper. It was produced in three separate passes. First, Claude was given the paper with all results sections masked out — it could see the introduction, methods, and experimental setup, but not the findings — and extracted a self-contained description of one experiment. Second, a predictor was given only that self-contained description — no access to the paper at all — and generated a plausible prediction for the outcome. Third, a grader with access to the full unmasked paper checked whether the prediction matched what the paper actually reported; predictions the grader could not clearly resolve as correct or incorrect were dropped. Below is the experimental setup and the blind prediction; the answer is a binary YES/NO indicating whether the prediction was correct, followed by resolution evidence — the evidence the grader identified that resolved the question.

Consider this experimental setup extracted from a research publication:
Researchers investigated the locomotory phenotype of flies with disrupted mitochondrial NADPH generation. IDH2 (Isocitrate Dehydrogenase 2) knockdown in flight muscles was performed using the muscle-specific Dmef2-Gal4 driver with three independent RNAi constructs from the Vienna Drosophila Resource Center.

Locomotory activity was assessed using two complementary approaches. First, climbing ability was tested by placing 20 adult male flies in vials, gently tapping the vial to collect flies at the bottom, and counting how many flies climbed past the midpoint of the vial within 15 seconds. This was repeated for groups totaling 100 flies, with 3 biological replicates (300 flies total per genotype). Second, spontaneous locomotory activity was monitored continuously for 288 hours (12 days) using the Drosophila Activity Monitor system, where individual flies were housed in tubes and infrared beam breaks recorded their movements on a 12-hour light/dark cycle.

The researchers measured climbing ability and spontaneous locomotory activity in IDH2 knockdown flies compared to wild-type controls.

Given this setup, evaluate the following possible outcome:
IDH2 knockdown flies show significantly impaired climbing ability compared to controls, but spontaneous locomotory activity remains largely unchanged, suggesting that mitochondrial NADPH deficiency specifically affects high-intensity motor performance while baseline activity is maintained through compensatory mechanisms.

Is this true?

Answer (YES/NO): NO